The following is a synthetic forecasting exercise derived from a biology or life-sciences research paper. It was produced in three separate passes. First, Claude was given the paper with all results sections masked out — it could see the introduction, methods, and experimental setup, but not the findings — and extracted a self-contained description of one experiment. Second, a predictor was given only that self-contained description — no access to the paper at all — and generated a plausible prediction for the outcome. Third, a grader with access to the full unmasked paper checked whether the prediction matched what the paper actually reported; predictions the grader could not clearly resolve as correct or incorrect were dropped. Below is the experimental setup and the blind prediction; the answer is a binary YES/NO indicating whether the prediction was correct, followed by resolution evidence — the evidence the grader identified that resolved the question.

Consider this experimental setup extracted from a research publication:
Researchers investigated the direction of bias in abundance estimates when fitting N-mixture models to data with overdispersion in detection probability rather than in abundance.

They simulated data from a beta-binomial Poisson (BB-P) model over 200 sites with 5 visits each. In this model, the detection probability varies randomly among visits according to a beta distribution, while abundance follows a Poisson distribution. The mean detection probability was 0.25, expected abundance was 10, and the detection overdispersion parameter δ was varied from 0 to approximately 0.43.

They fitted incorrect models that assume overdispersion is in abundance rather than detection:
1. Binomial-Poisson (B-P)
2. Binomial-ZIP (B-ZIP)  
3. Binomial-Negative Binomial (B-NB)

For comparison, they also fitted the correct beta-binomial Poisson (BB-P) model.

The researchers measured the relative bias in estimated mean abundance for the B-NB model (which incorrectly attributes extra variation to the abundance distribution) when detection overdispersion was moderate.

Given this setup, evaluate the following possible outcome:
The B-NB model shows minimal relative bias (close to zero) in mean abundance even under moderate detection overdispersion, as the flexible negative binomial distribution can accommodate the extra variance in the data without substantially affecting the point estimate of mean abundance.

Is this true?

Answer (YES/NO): NO